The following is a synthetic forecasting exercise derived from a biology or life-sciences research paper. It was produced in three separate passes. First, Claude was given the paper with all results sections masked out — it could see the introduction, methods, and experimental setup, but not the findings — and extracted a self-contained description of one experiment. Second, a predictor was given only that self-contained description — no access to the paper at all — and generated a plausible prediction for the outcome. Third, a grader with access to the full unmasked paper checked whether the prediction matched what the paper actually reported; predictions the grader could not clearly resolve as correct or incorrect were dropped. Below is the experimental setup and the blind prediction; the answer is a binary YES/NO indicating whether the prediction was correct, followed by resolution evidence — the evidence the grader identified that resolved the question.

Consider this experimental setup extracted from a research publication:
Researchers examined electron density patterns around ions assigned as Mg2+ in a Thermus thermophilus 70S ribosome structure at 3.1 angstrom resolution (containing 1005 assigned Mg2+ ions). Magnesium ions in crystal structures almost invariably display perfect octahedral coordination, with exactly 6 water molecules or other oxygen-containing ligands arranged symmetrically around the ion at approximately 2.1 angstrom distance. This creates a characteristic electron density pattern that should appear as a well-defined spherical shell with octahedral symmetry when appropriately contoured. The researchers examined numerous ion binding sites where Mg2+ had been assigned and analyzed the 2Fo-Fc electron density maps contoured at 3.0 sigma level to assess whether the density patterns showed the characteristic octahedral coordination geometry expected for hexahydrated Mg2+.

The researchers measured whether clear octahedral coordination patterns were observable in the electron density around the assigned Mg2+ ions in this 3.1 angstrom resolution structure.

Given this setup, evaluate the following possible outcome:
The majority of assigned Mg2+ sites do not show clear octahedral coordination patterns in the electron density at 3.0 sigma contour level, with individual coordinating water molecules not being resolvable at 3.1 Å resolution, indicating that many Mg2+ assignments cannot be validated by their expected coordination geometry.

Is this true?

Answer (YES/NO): YES